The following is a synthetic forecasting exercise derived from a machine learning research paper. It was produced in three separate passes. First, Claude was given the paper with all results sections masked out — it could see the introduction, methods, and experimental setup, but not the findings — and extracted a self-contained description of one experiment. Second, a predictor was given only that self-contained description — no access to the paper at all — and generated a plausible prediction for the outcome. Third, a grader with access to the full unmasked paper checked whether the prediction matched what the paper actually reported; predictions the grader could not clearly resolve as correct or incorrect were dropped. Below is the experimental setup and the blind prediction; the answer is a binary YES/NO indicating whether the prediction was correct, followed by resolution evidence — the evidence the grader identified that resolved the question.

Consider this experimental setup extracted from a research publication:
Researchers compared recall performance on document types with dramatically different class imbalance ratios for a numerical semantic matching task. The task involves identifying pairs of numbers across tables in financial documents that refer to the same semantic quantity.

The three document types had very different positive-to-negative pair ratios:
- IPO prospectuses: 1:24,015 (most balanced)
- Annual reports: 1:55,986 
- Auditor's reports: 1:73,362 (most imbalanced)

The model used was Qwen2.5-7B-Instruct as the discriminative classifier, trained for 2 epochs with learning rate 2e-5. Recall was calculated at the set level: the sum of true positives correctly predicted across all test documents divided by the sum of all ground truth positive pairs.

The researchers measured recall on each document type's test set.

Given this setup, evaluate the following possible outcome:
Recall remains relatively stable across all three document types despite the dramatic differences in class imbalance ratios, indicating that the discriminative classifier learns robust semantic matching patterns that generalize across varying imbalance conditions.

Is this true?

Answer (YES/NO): NO